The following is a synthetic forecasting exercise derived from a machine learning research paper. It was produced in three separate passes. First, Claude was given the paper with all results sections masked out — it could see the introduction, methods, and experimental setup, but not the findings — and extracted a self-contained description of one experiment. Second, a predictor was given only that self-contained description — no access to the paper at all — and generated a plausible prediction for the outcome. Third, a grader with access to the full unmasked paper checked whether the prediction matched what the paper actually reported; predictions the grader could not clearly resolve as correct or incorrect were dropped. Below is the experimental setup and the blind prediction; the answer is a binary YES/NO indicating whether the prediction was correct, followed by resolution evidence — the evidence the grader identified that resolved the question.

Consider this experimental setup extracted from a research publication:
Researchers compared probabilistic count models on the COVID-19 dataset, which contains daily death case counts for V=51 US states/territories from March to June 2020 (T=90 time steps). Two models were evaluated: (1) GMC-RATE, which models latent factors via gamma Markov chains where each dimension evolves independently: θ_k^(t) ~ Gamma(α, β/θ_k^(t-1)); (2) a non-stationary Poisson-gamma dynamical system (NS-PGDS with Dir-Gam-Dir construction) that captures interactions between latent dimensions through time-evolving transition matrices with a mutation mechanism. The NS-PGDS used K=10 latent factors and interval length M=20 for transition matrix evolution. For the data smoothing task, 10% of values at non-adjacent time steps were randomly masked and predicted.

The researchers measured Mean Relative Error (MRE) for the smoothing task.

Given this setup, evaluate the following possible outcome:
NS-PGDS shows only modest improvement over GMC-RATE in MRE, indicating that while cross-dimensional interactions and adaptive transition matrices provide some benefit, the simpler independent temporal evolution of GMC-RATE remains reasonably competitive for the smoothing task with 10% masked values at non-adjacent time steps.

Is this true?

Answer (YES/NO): NO